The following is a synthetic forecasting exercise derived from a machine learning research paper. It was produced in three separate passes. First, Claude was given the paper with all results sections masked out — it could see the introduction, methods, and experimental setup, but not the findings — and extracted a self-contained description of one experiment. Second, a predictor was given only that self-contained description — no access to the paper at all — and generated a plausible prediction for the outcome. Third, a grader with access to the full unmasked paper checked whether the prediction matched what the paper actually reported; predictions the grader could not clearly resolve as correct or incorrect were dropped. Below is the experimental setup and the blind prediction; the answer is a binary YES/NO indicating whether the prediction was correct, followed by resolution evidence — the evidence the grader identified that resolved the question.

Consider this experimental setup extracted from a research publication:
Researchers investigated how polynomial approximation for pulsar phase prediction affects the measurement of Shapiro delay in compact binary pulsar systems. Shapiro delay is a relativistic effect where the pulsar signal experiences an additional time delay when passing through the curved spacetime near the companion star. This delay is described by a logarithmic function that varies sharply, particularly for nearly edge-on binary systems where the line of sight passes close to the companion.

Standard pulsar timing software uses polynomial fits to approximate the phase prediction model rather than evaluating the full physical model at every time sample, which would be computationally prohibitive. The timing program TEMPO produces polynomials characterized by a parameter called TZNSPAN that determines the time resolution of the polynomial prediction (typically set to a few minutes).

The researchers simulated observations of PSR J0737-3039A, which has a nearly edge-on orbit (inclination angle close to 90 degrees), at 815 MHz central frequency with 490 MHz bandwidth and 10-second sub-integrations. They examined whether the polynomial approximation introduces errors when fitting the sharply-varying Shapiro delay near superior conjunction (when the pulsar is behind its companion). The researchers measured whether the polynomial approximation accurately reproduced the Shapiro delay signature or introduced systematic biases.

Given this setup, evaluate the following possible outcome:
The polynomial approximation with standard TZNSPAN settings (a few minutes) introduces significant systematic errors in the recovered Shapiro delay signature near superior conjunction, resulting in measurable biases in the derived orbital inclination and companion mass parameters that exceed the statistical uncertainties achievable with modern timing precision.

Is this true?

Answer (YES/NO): NO